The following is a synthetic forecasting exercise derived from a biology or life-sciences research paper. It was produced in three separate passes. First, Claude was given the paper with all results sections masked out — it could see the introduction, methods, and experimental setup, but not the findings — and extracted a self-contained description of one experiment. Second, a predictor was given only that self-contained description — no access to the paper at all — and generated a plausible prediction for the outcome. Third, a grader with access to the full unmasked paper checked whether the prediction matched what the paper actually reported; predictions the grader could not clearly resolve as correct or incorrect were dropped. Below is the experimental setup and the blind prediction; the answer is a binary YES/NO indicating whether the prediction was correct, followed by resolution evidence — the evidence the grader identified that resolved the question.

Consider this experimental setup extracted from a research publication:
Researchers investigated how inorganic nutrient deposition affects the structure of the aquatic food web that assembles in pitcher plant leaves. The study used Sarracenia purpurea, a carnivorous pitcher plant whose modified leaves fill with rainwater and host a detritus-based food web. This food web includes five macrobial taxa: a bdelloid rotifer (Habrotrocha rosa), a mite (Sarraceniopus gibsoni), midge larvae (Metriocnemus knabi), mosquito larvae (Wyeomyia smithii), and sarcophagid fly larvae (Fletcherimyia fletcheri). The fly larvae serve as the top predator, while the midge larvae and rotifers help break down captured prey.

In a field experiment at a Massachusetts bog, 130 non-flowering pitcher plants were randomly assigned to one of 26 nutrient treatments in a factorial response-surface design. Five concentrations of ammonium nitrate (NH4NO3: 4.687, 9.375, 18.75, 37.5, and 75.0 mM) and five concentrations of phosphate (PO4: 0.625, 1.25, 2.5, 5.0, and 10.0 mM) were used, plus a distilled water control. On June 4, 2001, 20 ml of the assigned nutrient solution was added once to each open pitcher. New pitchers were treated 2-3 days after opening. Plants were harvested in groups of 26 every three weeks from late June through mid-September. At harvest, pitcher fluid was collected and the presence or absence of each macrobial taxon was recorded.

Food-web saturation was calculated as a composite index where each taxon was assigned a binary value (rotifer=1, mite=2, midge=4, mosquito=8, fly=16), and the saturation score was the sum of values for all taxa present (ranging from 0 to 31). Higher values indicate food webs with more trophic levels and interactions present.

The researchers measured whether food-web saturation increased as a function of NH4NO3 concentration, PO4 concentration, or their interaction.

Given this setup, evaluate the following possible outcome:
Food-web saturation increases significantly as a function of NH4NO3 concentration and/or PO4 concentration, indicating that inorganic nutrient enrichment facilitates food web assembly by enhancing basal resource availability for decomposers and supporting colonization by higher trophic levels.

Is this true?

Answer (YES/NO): NO